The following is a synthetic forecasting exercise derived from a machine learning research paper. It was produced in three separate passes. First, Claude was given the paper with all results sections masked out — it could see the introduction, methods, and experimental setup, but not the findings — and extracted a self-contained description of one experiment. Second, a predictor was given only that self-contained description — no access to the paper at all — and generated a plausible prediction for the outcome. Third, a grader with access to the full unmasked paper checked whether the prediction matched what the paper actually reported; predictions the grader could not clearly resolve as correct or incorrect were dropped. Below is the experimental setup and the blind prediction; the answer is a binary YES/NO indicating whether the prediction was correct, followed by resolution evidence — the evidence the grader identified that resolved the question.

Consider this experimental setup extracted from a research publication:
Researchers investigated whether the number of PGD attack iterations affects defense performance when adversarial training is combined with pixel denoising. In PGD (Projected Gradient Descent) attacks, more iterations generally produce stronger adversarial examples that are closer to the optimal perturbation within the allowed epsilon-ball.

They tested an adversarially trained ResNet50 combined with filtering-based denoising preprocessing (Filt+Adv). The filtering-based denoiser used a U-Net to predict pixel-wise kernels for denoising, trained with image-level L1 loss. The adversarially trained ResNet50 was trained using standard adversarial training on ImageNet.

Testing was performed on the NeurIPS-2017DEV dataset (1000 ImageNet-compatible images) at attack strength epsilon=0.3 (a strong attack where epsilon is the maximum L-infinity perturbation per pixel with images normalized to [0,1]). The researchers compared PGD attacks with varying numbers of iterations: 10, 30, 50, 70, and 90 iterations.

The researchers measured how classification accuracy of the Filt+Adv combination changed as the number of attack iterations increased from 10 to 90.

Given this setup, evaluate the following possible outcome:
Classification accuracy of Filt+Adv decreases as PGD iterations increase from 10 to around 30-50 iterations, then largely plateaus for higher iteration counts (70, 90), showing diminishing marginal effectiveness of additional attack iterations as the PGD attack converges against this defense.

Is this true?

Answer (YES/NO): NO